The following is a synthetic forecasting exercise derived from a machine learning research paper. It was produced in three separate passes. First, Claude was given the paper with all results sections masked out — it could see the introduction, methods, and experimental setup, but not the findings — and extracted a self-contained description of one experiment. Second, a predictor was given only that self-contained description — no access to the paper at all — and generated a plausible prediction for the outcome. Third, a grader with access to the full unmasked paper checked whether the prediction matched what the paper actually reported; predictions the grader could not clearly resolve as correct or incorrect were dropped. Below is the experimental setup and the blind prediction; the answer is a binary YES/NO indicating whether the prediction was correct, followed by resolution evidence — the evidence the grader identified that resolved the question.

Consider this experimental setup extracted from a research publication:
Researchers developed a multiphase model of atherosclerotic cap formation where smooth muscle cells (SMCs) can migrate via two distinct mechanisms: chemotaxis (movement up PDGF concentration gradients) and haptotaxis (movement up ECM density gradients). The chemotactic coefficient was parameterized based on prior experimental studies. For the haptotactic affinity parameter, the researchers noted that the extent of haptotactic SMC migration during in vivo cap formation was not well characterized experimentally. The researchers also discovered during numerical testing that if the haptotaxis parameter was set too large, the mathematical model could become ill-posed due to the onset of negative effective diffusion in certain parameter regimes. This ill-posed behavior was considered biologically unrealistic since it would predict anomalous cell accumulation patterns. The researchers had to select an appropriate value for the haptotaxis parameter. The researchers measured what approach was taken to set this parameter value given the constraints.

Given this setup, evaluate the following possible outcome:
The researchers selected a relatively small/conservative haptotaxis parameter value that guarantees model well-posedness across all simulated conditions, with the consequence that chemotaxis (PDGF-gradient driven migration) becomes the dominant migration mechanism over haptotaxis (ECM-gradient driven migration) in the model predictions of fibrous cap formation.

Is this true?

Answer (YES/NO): YES